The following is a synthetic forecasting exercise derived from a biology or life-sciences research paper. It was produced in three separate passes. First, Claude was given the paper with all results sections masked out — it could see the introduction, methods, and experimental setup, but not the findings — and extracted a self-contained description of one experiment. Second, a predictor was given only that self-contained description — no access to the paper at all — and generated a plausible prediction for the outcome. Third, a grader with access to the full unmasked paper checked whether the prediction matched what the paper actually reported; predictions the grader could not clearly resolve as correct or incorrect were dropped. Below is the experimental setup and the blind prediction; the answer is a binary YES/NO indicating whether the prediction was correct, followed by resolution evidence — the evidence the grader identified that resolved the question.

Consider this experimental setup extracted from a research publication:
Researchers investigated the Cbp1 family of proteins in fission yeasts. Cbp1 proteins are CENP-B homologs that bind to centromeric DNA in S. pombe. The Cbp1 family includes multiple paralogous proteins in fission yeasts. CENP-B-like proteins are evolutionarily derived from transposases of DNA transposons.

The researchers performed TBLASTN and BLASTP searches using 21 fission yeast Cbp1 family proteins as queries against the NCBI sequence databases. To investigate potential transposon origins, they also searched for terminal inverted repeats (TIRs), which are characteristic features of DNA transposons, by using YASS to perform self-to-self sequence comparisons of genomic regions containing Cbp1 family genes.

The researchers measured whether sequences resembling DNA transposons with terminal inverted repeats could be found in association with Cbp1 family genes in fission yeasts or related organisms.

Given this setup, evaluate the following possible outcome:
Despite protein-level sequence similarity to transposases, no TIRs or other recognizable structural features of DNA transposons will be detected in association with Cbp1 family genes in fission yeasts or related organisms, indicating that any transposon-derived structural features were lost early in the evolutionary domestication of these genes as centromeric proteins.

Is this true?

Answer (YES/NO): YES